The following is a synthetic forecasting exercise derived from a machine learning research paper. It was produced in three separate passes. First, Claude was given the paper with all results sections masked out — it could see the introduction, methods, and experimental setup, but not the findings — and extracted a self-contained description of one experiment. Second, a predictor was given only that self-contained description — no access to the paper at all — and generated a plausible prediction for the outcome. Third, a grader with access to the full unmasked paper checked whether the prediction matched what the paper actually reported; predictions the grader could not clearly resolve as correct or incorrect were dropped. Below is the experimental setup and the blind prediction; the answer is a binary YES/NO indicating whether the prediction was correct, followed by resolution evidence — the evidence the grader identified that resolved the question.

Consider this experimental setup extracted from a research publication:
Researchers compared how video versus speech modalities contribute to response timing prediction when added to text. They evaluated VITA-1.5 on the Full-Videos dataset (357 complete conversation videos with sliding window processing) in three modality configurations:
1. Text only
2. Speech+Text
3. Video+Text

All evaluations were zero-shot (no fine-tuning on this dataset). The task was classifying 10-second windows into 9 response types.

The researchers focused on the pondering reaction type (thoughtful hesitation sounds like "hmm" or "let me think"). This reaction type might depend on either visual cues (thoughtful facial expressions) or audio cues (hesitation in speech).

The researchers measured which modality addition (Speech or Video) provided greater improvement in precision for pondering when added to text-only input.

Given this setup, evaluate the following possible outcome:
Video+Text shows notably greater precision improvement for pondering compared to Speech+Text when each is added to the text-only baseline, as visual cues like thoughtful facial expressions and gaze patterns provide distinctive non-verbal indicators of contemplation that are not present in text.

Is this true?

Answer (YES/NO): YES